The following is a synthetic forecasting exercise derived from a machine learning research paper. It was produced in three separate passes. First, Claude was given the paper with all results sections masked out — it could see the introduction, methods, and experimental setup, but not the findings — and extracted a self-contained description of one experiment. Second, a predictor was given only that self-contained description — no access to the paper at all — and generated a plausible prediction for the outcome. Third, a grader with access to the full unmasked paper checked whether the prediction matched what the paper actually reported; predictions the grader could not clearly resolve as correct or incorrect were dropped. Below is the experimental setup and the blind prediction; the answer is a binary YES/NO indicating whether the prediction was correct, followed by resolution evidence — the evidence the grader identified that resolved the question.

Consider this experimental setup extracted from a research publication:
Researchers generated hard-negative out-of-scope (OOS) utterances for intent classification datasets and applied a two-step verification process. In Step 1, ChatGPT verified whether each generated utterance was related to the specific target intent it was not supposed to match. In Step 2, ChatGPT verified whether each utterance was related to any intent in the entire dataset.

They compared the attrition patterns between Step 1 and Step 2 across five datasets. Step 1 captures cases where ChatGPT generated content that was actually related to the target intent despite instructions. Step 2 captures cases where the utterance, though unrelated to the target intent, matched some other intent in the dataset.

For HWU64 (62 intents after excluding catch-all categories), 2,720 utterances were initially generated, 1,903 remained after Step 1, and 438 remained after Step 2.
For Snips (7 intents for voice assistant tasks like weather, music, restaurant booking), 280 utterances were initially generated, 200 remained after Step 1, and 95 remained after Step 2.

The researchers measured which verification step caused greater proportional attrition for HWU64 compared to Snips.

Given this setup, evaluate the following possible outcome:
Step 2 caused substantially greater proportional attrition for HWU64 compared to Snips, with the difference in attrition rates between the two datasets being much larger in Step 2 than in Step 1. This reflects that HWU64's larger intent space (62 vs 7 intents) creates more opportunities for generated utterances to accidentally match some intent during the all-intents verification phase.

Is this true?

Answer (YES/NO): YES